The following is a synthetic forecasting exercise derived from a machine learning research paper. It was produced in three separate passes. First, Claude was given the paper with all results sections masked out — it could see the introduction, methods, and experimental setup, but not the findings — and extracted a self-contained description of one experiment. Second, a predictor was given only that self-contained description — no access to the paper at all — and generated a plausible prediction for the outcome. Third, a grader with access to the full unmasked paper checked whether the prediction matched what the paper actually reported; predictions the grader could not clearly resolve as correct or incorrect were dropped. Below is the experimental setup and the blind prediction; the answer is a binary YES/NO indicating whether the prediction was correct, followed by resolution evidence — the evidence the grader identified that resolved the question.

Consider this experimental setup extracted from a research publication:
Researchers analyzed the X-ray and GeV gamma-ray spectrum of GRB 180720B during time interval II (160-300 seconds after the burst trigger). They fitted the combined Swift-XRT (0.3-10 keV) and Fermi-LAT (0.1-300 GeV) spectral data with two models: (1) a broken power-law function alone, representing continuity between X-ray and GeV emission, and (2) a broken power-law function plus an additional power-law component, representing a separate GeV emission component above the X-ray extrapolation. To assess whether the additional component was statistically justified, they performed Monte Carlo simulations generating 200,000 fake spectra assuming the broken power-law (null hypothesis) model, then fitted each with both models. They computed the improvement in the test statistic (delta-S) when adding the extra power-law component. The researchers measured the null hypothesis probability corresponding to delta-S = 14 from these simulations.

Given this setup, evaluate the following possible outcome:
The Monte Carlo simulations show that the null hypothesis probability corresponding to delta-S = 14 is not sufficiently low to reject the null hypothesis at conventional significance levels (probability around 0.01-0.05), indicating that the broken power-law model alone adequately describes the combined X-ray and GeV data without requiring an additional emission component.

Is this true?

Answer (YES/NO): NO